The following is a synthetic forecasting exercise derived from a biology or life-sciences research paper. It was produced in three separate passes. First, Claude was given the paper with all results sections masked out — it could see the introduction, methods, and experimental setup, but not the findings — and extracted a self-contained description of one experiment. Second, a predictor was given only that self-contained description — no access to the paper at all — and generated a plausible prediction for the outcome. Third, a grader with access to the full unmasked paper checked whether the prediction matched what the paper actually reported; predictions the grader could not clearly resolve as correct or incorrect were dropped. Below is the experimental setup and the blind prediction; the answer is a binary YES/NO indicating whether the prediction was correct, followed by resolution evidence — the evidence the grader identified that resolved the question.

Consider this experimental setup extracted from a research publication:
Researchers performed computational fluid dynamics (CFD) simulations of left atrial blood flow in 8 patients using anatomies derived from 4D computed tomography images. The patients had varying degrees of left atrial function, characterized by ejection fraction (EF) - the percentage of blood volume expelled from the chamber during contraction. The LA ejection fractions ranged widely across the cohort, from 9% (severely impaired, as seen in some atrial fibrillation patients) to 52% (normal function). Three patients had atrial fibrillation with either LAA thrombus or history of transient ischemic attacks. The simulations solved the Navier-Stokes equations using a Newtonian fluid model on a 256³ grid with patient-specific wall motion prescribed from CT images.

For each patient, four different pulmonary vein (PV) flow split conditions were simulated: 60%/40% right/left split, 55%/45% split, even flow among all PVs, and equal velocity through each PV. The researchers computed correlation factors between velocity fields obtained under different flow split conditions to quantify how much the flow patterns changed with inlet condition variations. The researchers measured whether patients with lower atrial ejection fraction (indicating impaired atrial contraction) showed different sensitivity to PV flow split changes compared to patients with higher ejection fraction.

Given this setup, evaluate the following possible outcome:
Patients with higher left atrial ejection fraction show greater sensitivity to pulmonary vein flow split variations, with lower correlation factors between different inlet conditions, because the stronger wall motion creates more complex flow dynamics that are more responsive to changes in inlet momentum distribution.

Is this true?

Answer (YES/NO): NO